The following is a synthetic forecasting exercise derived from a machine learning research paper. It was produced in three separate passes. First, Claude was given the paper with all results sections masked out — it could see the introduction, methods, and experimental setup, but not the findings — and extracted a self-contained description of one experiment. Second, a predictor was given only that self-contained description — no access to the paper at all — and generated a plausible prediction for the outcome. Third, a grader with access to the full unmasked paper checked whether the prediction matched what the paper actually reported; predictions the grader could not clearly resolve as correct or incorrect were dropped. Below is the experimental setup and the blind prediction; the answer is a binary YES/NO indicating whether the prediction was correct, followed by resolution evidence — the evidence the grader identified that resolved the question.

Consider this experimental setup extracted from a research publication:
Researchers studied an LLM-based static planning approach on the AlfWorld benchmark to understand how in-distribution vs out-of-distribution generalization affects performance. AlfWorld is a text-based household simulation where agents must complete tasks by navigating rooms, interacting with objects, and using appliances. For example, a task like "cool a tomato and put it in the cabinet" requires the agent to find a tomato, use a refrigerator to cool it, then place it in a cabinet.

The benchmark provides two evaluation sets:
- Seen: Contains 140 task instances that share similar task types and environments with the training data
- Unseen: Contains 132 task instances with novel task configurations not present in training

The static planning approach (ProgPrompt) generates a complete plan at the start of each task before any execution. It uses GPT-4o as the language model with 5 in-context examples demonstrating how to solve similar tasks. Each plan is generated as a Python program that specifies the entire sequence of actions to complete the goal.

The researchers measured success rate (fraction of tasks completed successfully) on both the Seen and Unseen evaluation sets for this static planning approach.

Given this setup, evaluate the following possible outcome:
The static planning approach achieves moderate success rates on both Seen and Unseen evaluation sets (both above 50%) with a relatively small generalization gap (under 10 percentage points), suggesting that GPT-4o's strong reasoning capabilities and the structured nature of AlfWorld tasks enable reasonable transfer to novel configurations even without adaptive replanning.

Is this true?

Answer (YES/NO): NO